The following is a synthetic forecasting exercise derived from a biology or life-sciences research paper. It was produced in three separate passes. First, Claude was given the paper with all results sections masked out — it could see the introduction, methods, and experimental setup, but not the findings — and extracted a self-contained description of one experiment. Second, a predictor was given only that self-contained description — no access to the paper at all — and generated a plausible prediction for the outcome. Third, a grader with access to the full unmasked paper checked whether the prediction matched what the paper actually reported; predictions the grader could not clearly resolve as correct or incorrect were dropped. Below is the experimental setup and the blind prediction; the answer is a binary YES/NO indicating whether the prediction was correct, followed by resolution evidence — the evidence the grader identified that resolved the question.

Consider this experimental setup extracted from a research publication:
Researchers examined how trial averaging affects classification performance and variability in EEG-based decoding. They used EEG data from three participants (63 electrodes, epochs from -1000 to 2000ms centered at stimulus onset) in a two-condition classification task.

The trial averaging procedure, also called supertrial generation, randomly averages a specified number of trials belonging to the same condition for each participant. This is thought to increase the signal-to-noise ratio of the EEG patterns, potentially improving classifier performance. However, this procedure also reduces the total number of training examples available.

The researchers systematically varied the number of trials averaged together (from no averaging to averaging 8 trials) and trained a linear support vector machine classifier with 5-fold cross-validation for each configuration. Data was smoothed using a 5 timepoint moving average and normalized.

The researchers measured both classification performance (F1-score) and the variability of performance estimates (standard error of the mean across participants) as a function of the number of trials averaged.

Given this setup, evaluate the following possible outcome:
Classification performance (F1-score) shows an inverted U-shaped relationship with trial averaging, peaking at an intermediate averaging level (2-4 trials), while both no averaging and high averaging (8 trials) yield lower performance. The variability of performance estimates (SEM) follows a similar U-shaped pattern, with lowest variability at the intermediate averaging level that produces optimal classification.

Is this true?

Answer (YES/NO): NO